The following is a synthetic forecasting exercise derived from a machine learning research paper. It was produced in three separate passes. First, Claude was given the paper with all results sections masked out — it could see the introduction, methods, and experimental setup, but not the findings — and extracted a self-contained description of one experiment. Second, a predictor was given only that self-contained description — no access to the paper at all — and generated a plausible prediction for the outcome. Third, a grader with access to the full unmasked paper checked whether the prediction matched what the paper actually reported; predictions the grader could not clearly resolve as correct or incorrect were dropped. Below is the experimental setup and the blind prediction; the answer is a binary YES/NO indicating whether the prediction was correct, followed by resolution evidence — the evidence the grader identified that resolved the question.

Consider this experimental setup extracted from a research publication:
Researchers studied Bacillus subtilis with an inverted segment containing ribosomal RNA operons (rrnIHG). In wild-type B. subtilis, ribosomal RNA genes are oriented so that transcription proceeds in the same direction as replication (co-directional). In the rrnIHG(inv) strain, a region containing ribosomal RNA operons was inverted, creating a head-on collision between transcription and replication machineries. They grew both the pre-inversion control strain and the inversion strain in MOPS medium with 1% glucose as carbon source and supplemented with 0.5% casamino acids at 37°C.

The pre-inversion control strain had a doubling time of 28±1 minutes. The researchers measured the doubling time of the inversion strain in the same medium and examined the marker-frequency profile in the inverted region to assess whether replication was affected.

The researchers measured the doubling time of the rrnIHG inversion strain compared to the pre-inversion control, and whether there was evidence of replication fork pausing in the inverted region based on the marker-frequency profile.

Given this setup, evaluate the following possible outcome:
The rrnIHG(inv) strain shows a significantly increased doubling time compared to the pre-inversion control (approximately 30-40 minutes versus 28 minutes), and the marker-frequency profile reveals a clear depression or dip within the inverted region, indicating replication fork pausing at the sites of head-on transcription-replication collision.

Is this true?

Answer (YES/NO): NO